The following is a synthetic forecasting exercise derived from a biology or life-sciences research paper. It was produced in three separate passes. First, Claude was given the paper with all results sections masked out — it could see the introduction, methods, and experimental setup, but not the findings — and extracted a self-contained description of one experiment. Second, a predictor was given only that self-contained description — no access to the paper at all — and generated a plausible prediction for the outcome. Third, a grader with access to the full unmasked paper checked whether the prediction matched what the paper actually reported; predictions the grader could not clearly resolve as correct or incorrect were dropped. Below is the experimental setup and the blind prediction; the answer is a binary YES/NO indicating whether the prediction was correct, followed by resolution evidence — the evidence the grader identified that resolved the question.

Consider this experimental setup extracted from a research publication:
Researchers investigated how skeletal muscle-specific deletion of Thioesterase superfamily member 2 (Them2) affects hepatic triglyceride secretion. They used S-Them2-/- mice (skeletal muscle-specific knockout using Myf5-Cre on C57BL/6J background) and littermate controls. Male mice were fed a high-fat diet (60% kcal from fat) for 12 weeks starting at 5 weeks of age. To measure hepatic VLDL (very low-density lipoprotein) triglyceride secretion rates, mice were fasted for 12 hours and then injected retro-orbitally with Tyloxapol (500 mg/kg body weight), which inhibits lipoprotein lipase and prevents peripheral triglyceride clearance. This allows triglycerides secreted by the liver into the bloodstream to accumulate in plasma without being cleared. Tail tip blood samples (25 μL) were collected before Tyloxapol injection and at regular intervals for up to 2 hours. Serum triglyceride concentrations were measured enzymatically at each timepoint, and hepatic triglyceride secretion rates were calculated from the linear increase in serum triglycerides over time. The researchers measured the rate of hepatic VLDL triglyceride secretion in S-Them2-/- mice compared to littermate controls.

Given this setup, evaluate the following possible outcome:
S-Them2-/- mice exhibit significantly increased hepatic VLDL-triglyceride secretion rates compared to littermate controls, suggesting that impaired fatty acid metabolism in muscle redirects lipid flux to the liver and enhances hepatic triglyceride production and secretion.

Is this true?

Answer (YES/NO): NO